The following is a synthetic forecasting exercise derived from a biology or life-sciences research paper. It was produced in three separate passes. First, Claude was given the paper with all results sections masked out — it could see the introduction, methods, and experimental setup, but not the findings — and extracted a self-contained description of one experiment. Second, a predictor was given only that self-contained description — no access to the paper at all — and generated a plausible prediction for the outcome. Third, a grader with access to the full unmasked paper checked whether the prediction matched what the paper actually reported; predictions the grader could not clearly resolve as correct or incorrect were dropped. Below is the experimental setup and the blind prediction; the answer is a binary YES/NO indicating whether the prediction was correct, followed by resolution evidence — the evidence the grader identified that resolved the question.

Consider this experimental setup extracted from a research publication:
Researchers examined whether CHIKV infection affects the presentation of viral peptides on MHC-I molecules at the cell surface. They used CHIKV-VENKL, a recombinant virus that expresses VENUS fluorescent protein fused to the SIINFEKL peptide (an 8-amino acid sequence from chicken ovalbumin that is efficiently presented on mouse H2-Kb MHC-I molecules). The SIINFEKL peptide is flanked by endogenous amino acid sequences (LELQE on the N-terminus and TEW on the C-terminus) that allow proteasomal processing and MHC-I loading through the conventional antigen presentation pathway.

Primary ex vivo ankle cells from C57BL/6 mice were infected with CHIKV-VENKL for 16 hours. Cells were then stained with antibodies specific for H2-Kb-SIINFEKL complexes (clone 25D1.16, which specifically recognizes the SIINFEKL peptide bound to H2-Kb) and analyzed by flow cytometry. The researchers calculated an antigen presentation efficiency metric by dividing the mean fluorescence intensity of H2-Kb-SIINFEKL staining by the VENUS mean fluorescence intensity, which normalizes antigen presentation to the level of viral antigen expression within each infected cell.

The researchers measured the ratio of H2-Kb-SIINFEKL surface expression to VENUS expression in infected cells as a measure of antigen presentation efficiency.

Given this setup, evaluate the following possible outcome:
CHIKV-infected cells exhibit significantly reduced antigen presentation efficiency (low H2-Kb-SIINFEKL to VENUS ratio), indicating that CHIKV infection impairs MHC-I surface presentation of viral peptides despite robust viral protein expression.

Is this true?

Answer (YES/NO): YES